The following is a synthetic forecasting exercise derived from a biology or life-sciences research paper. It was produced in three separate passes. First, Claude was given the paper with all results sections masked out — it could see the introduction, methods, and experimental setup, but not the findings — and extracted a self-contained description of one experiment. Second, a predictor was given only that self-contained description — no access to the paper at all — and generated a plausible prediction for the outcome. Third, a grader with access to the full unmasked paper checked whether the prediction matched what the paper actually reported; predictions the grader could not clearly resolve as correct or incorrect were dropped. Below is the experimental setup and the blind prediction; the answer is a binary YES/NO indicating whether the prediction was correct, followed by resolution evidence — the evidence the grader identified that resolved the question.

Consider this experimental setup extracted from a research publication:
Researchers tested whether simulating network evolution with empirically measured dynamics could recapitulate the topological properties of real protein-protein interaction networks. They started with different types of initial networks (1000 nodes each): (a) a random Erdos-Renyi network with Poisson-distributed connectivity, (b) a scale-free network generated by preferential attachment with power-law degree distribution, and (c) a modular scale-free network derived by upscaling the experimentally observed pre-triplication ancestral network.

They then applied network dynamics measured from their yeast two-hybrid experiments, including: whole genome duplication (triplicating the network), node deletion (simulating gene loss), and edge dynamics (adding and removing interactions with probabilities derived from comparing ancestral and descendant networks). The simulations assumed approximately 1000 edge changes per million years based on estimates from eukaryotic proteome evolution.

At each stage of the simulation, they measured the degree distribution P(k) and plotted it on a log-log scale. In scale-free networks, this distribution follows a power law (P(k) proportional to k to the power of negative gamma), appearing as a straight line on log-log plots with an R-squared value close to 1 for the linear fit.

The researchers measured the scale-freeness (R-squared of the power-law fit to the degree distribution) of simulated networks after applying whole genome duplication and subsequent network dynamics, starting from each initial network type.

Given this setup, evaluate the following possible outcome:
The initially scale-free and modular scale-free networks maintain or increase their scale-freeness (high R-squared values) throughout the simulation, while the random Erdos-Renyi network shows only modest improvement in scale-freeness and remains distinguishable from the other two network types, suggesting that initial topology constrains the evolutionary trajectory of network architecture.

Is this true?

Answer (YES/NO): NO